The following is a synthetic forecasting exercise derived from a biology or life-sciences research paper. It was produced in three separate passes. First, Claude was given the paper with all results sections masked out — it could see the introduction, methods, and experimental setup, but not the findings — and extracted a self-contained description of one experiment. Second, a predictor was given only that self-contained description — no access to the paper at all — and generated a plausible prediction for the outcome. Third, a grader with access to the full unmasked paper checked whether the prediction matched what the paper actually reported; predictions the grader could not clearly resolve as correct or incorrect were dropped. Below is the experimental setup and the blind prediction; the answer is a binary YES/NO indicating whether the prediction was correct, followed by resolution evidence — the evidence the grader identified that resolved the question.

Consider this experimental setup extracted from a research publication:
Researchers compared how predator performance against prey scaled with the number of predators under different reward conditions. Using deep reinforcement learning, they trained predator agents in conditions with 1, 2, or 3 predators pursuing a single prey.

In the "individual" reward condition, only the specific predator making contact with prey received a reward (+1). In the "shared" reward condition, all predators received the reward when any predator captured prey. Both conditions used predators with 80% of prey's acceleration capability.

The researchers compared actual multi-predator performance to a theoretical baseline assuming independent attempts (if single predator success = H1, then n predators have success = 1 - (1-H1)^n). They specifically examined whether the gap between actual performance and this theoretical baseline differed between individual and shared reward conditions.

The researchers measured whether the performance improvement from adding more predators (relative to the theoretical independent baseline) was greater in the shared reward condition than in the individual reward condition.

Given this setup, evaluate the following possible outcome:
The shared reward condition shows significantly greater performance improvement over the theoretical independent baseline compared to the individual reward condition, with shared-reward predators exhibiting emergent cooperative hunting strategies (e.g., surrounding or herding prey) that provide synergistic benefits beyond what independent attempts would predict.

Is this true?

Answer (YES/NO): YES